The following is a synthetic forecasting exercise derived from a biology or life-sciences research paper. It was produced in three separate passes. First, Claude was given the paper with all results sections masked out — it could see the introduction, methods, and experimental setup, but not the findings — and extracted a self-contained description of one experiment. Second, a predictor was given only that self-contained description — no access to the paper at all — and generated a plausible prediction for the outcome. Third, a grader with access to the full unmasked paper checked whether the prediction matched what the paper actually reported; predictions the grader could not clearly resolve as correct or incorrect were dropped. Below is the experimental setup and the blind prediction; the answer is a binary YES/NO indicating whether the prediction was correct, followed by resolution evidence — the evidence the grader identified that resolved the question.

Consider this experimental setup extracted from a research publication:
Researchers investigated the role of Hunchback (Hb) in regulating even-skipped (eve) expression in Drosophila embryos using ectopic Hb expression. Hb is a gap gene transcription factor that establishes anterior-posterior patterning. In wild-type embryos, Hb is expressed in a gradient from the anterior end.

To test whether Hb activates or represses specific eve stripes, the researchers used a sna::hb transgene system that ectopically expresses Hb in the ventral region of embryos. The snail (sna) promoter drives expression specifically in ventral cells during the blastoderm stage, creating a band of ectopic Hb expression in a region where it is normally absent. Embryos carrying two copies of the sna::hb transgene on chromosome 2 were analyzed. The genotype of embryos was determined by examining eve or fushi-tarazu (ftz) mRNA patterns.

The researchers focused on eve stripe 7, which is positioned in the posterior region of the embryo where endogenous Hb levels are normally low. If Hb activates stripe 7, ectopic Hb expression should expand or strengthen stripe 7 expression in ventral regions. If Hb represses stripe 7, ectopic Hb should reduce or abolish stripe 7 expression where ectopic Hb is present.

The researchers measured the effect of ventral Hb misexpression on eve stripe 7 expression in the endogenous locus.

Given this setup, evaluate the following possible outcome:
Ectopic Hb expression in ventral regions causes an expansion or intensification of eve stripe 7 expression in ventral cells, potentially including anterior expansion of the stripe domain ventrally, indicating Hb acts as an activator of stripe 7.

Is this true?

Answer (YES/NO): YES